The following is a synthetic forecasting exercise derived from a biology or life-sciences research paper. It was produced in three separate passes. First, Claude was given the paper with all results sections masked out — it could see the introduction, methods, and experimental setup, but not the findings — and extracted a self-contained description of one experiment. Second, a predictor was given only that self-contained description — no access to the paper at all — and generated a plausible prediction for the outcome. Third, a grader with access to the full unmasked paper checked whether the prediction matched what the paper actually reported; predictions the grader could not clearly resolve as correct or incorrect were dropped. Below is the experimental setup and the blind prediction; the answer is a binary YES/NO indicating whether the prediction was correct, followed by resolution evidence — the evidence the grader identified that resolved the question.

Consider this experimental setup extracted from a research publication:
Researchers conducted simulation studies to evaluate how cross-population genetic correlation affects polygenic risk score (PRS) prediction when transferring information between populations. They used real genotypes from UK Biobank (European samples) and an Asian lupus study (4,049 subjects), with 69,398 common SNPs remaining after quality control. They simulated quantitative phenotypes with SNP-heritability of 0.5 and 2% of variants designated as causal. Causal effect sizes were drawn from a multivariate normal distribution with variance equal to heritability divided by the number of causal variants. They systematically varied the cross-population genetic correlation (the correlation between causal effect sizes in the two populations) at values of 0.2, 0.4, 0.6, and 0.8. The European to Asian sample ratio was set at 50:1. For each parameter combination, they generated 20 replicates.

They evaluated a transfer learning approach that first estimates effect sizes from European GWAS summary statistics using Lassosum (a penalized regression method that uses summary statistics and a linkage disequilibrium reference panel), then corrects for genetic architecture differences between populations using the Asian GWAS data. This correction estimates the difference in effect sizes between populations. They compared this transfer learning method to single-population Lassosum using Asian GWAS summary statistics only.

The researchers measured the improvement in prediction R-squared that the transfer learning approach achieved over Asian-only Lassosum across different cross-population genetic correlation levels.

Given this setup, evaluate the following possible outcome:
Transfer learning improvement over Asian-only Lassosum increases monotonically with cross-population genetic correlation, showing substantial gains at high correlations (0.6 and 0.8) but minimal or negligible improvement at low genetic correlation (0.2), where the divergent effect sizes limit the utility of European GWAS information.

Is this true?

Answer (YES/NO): NO